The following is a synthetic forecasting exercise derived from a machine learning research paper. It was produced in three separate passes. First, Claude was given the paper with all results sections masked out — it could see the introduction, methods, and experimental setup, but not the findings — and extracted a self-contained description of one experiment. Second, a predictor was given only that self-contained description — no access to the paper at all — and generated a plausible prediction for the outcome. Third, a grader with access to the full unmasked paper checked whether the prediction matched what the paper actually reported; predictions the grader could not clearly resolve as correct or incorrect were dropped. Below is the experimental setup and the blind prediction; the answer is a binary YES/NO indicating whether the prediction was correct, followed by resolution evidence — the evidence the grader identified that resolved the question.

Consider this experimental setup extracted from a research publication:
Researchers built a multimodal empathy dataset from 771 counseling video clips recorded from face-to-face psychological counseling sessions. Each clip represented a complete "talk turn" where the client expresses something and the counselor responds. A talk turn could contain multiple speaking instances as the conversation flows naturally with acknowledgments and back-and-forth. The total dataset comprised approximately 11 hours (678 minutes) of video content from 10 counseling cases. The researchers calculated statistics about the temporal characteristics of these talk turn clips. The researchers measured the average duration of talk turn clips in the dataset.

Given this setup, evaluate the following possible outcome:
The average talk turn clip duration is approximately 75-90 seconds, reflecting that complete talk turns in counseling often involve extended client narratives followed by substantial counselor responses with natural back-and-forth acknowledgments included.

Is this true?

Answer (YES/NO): NO